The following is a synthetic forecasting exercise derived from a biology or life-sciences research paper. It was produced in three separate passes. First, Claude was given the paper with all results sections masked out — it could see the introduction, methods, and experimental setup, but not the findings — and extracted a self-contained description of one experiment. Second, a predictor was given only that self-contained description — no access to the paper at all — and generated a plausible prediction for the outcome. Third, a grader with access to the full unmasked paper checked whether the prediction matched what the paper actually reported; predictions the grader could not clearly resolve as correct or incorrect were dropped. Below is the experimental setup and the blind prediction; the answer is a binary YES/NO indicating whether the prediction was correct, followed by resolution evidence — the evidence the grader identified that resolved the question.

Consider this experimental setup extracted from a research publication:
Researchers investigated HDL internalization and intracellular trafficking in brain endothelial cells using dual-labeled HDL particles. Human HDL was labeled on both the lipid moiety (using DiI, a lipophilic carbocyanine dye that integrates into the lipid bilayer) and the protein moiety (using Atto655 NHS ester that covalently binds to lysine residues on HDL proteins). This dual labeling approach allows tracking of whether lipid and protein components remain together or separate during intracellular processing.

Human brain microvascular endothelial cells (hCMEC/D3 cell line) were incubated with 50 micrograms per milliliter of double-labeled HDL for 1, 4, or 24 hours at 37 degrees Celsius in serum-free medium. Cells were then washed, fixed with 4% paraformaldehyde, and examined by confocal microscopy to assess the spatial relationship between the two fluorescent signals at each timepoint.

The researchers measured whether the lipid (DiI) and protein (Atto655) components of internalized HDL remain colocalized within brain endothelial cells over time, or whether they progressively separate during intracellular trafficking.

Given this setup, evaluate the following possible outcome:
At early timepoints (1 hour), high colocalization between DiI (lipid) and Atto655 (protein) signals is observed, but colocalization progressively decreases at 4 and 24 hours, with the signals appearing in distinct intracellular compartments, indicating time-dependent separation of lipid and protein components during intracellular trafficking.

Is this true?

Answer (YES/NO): NO